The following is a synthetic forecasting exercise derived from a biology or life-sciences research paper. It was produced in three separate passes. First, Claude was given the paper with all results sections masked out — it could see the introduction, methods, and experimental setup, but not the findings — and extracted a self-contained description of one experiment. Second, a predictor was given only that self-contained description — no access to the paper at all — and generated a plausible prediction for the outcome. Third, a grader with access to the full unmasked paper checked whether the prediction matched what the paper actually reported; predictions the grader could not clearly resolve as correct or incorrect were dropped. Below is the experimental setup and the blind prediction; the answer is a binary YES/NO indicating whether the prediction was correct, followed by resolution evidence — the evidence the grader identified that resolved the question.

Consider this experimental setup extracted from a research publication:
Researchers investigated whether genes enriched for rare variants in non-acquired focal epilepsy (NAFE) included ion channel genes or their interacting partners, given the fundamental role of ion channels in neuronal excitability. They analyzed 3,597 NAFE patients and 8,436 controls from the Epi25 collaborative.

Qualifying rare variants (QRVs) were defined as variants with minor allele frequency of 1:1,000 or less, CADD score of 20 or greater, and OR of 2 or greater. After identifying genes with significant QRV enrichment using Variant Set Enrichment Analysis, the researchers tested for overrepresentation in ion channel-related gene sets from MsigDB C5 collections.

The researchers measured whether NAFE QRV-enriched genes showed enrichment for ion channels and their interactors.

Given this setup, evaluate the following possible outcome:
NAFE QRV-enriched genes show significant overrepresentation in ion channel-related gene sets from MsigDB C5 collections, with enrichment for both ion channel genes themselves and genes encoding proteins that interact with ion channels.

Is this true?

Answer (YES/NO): YES